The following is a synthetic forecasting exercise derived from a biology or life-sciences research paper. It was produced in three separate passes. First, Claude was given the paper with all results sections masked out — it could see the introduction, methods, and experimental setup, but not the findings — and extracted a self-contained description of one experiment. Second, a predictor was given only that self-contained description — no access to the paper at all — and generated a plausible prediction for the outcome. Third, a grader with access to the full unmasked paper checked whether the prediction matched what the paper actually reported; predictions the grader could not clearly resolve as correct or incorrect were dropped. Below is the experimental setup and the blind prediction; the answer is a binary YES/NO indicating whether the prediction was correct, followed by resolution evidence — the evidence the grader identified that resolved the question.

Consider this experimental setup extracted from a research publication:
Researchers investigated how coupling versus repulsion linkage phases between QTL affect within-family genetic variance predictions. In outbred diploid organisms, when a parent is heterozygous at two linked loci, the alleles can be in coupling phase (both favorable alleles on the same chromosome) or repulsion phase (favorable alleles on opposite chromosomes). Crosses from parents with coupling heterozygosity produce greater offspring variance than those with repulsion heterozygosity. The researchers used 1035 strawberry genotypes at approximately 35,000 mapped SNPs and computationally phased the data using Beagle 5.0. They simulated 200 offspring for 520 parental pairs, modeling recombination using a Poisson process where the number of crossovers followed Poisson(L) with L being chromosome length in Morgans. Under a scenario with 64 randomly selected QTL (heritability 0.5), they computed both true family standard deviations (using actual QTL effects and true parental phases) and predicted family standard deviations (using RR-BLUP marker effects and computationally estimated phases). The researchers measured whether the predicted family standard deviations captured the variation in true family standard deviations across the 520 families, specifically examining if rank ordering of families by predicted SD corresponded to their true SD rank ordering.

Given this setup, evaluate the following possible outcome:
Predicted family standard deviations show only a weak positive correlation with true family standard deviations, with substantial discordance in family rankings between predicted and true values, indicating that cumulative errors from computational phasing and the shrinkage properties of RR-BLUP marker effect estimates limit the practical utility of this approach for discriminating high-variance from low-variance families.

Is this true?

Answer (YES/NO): NO